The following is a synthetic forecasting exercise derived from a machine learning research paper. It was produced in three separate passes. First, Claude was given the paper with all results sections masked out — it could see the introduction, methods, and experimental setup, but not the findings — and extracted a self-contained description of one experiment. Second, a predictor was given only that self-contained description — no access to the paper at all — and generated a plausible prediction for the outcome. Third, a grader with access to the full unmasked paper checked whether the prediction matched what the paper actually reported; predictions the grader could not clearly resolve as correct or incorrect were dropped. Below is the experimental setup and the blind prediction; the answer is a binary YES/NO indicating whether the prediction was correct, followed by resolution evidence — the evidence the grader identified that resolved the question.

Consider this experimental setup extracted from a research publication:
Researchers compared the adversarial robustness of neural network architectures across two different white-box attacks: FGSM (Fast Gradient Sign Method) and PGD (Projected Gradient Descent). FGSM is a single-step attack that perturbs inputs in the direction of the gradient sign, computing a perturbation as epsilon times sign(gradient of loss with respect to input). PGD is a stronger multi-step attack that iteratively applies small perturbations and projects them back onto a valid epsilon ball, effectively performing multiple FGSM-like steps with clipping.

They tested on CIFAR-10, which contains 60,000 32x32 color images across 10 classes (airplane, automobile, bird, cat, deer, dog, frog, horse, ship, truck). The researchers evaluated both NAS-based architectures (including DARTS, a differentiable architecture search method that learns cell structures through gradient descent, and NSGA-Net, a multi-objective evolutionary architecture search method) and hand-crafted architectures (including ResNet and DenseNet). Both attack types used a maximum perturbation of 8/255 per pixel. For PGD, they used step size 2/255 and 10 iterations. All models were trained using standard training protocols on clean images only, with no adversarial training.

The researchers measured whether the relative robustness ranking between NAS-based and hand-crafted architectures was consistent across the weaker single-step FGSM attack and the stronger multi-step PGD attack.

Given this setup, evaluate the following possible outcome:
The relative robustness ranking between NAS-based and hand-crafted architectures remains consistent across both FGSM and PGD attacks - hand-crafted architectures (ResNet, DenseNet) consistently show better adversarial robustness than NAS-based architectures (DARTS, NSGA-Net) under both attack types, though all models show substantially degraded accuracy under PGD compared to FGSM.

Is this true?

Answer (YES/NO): NO